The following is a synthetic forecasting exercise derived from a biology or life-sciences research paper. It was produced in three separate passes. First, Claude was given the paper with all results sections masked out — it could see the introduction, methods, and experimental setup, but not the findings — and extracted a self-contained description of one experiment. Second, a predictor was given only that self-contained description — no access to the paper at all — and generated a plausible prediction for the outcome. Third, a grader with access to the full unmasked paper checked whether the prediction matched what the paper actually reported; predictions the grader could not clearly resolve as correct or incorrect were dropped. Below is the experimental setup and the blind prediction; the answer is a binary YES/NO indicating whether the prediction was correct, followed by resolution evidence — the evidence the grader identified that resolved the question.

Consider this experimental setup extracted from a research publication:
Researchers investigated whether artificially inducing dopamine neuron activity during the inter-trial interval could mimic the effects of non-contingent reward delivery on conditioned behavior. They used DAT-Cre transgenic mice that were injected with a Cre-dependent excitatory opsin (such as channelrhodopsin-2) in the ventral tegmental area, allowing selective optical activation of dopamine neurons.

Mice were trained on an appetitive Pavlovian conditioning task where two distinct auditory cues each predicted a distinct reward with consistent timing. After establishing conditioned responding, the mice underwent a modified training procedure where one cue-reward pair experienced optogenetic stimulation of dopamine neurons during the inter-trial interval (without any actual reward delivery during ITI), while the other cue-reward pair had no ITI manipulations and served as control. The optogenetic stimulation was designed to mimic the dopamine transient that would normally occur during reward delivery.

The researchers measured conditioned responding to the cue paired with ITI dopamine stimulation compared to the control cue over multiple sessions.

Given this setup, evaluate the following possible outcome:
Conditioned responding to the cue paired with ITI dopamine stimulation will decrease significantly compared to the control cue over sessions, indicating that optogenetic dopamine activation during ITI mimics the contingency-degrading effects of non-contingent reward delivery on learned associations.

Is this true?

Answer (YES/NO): NO